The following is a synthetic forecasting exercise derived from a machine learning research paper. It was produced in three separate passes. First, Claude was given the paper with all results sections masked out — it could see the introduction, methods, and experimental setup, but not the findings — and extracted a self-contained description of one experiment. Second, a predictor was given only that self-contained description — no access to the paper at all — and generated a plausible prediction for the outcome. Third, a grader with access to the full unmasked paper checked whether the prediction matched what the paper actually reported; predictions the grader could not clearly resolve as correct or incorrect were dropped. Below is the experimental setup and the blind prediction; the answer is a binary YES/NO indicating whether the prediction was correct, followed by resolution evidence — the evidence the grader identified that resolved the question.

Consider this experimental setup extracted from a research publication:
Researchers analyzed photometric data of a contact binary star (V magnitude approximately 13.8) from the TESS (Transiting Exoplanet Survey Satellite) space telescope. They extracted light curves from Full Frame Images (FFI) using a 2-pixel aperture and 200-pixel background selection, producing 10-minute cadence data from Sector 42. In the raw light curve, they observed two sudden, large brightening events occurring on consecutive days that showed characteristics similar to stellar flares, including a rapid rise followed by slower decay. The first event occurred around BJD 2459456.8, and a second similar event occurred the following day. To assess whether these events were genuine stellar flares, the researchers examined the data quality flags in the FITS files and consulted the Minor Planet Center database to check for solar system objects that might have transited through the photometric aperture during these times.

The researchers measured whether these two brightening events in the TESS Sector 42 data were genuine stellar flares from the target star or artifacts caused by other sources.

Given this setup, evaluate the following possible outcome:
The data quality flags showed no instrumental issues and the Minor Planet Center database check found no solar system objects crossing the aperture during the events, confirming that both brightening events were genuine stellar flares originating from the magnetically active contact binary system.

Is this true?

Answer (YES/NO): NO